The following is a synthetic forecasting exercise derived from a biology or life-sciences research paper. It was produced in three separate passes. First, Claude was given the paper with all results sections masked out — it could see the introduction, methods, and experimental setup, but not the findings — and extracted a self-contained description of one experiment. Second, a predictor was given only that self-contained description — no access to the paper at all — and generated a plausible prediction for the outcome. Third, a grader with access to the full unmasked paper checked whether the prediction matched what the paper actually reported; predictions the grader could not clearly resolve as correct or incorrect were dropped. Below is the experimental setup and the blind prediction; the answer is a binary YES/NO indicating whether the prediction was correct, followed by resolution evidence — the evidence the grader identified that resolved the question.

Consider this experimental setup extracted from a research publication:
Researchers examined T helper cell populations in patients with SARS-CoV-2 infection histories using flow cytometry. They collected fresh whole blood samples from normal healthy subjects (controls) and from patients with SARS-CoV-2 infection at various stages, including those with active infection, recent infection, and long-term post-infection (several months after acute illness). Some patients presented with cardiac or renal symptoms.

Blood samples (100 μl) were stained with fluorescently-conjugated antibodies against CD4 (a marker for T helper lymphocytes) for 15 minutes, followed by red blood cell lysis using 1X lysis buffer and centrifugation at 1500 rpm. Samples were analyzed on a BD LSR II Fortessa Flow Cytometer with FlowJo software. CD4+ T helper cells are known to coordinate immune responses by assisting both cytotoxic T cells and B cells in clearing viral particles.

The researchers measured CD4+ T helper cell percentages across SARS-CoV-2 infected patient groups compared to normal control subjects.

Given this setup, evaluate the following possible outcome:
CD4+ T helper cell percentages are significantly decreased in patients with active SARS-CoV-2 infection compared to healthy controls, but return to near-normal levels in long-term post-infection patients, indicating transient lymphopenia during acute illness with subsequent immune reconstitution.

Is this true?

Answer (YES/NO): NO